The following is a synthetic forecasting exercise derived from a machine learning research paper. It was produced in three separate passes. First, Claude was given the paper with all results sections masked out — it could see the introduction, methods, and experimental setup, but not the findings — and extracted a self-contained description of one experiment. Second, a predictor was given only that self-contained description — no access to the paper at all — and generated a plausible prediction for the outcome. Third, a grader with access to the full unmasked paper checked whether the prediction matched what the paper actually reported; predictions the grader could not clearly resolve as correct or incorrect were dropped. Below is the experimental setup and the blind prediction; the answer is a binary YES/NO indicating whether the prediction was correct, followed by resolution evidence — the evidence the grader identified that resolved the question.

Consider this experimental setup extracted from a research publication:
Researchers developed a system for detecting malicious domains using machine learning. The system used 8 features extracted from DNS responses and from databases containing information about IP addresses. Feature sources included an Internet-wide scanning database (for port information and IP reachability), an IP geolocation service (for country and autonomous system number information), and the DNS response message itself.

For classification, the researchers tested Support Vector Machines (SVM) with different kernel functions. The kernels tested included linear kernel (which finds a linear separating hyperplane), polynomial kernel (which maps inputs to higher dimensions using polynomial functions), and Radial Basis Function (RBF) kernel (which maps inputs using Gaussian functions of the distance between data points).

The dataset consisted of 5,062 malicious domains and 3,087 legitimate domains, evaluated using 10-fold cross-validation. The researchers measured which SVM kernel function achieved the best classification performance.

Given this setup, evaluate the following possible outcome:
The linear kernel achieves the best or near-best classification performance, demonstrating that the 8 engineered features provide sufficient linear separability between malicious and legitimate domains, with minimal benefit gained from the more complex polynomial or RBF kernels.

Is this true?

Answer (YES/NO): NO